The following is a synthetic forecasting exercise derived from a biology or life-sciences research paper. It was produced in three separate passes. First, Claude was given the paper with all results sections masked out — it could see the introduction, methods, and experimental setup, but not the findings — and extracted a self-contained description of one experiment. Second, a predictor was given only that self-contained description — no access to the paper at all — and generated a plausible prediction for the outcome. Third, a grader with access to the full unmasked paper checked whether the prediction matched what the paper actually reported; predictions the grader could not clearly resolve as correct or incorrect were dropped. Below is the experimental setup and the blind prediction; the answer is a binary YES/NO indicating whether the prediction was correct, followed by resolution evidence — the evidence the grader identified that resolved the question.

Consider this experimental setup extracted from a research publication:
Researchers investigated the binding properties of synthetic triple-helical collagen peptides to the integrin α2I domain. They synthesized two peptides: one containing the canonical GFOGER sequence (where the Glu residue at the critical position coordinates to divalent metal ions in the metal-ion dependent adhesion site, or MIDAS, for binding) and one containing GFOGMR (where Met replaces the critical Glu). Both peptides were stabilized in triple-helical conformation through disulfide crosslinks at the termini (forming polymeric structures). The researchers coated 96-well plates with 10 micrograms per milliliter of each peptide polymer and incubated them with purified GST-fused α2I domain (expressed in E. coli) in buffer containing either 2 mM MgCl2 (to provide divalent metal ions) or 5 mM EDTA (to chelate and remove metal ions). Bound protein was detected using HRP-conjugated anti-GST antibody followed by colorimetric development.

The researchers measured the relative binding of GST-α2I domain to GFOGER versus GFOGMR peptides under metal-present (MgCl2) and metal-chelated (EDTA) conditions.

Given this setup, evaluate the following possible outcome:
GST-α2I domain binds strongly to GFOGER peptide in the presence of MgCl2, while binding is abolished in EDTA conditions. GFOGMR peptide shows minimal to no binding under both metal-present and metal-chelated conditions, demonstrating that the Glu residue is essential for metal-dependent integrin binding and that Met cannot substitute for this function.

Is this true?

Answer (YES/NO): NO